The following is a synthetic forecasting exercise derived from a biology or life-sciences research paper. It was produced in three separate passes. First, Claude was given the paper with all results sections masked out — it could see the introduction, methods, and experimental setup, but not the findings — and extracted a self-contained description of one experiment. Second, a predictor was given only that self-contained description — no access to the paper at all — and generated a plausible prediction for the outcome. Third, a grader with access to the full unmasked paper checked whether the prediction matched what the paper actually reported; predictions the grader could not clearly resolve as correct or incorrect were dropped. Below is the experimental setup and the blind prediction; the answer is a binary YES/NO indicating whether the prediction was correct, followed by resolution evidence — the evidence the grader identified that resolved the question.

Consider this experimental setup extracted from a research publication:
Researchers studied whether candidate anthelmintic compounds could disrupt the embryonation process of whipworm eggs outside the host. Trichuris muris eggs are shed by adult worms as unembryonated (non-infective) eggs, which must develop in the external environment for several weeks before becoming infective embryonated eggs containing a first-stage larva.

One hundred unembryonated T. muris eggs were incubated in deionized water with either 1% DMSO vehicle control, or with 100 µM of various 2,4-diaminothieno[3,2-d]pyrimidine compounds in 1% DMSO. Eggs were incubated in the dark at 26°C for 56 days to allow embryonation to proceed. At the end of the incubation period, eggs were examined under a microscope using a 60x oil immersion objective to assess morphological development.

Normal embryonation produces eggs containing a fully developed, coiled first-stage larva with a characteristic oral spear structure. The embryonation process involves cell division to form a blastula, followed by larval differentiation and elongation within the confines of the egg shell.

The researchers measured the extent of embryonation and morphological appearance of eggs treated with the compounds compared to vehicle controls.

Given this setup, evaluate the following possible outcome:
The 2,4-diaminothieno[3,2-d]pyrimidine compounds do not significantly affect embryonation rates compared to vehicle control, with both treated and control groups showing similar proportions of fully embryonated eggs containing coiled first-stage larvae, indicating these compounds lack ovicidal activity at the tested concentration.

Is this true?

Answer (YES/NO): NO